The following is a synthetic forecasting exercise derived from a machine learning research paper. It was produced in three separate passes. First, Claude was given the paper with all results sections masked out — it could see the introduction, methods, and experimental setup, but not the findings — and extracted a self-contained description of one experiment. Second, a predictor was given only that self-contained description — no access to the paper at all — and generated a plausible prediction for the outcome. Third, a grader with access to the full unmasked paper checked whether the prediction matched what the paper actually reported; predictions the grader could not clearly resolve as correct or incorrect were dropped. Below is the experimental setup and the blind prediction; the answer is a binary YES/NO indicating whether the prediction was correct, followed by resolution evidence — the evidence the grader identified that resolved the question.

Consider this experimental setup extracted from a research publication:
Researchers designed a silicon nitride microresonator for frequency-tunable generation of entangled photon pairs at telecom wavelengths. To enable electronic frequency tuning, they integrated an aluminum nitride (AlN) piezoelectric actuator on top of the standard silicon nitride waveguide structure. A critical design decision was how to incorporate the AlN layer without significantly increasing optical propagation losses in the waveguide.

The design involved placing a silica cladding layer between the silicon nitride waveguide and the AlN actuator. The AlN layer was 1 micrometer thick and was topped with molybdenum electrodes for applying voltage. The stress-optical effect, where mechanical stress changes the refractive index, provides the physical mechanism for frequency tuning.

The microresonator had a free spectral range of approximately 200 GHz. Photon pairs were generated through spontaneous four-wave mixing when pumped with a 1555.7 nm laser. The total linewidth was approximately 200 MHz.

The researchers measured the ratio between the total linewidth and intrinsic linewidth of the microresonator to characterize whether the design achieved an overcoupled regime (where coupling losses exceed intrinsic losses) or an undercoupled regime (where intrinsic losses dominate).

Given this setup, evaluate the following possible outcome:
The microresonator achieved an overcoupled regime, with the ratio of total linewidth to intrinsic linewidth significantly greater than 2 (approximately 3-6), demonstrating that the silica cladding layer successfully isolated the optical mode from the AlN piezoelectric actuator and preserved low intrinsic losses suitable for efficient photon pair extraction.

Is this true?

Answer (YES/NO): YES